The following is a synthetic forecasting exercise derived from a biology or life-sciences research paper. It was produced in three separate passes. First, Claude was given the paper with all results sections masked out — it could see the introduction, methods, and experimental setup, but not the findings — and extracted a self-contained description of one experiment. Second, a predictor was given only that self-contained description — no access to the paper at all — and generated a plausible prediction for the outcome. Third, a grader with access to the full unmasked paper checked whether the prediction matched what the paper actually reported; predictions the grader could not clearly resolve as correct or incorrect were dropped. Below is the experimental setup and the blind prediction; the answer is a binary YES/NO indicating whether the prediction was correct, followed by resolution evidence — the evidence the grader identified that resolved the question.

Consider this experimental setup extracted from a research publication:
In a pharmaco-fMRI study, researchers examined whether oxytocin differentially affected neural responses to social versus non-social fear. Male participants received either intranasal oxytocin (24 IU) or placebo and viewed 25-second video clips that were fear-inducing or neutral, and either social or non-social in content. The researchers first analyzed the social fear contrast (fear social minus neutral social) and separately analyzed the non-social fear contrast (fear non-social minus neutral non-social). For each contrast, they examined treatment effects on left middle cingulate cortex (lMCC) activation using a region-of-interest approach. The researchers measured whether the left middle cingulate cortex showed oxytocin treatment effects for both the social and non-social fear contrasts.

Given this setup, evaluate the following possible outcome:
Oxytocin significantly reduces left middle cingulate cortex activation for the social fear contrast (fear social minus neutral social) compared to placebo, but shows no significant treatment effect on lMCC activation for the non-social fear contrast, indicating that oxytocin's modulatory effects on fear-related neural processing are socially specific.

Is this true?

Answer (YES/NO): NO